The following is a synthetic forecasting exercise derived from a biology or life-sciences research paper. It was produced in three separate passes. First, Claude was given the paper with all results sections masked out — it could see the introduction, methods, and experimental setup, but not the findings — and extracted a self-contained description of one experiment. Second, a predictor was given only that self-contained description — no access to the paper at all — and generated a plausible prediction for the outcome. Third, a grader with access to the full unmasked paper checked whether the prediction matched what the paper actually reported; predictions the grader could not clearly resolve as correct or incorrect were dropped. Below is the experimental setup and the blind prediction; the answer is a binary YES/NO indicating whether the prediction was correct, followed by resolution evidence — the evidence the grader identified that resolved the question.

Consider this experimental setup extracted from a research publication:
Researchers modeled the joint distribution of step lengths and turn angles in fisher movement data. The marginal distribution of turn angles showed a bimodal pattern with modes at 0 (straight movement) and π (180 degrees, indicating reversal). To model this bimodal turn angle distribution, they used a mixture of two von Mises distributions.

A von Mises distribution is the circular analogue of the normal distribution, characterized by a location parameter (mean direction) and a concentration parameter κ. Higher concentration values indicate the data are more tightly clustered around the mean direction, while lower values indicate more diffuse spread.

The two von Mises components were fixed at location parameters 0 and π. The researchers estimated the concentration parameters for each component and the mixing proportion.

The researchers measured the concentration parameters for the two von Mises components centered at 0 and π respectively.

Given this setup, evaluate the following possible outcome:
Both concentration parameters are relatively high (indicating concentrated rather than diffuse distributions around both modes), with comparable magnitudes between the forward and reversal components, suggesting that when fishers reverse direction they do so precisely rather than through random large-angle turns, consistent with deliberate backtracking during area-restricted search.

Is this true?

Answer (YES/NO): NO